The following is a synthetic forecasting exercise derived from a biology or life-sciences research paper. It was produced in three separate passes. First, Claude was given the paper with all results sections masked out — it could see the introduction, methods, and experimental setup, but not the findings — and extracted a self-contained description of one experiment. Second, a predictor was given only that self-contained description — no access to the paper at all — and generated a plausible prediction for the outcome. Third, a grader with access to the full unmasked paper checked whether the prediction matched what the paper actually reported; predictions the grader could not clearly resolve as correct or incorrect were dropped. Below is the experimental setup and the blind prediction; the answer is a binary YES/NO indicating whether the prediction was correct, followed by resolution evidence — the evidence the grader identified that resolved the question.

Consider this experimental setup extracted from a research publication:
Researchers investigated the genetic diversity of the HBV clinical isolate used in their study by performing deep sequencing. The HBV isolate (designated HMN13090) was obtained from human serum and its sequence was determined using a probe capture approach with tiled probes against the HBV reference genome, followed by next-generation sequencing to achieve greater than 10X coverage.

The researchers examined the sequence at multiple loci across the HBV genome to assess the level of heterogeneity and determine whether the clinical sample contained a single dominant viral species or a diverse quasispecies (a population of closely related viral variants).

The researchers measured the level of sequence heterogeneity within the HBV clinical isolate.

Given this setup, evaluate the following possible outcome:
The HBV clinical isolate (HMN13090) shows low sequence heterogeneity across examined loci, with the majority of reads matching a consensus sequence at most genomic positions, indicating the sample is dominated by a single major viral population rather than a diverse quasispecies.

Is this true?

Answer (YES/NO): NO